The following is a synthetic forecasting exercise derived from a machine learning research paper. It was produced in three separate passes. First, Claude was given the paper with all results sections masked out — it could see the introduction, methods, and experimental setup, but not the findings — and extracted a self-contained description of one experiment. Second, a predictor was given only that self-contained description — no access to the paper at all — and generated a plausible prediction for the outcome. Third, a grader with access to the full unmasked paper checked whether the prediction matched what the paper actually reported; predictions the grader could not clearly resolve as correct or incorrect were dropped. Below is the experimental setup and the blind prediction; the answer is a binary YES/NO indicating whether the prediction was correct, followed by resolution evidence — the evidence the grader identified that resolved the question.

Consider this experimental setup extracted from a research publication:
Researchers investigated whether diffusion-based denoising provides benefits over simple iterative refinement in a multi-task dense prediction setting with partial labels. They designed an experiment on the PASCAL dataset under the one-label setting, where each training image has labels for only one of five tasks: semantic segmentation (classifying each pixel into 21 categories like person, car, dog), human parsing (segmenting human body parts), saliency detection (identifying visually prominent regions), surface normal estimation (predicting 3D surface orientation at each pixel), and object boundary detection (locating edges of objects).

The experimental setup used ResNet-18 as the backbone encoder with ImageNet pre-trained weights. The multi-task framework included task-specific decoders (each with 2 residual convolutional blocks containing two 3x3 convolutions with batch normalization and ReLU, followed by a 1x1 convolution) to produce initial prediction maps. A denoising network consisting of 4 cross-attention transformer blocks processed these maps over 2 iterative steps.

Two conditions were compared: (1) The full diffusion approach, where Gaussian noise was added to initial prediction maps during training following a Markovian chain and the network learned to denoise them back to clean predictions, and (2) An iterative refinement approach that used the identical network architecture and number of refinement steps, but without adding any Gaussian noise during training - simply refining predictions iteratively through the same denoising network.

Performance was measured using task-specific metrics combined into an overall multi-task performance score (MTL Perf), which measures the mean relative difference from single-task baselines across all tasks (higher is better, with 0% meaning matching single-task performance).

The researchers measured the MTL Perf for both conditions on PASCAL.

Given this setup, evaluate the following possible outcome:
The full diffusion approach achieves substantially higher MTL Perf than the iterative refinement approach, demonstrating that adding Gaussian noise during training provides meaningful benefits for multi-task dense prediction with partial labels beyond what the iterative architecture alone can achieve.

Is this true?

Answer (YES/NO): YES